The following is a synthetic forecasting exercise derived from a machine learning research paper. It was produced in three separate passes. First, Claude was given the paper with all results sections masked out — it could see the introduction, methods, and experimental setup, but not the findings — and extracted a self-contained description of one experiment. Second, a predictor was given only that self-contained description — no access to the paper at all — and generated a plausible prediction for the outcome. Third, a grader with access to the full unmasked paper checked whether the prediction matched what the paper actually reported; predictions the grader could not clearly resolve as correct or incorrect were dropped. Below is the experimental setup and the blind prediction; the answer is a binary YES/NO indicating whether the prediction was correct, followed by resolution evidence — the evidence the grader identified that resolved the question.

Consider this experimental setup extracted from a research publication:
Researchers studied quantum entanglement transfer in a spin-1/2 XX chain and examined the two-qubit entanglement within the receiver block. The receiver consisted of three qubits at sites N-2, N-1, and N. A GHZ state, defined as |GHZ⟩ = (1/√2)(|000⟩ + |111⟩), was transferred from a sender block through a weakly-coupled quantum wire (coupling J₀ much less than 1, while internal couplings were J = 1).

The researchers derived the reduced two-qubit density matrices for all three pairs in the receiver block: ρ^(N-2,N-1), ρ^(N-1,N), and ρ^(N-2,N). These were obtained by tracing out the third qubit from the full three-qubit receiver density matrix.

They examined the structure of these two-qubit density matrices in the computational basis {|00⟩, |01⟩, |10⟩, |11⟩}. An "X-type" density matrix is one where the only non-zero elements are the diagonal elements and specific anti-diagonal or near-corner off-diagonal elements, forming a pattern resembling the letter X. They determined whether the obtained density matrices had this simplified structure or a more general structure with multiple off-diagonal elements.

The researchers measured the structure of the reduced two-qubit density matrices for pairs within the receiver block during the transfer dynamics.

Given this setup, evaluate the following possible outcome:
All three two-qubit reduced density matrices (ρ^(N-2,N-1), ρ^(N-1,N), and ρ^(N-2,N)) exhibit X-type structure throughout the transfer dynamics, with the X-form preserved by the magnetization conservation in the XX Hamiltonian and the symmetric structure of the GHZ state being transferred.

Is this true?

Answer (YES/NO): YES